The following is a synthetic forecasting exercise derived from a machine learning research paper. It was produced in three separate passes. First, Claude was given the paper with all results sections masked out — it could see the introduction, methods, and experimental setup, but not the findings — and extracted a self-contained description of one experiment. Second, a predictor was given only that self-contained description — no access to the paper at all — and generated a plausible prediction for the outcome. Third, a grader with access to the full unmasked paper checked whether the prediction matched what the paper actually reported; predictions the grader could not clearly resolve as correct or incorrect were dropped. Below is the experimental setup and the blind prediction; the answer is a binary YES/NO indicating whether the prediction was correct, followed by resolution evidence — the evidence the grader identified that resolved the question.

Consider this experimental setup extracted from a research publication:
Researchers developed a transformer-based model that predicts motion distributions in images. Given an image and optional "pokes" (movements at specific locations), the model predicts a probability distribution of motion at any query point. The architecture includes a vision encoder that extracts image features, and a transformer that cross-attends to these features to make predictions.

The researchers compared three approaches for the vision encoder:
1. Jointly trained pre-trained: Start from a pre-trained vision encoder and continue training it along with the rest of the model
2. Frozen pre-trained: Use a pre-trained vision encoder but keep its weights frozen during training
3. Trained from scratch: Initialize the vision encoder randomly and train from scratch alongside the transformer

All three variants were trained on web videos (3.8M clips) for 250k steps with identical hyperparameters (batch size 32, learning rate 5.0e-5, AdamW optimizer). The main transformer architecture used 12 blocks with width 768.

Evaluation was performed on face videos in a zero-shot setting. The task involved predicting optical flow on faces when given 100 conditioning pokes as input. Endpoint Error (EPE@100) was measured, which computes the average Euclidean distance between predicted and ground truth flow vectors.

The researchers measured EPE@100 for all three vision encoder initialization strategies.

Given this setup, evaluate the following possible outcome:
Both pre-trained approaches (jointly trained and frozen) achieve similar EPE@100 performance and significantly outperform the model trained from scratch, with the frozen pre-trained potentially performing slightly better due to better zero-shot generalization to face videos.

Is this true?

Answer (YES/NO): YES